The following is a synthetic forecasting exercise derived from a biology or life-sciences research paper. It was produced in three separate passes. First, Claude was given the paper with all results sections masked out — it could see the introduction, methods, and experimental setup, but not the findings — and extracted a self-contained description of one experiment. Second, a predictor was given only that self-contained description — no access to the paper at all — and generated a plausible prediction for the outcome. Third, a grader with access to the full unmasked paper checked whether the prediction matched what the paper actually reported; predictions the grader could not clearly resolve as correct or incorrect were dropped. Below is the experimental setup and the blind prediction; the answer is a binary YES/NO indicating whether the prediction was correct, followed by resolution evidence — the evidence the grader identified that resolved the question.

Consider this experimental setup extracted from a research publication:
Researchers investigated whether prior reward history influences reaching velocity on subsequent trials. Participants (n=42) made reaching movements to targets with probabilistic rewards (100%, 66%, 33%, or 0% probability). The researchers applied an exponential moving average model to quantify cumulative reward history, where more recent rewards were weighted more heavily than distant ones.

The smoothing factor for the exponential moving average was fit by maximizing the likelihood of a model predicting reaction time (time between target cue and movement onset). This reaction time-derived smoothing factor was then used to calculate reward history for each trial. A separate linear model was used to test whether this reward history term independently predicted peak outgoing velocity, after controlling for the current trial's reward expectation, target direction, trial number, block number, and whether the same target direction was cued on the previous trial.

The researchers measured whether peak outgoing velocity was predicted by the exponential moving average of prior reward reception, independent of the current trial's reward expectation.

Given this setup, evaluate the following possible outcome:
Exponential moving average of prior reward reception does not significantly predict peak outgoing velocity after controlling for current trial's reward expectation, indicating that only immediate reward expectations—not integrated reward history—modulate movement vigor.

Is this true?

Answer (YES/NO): NO